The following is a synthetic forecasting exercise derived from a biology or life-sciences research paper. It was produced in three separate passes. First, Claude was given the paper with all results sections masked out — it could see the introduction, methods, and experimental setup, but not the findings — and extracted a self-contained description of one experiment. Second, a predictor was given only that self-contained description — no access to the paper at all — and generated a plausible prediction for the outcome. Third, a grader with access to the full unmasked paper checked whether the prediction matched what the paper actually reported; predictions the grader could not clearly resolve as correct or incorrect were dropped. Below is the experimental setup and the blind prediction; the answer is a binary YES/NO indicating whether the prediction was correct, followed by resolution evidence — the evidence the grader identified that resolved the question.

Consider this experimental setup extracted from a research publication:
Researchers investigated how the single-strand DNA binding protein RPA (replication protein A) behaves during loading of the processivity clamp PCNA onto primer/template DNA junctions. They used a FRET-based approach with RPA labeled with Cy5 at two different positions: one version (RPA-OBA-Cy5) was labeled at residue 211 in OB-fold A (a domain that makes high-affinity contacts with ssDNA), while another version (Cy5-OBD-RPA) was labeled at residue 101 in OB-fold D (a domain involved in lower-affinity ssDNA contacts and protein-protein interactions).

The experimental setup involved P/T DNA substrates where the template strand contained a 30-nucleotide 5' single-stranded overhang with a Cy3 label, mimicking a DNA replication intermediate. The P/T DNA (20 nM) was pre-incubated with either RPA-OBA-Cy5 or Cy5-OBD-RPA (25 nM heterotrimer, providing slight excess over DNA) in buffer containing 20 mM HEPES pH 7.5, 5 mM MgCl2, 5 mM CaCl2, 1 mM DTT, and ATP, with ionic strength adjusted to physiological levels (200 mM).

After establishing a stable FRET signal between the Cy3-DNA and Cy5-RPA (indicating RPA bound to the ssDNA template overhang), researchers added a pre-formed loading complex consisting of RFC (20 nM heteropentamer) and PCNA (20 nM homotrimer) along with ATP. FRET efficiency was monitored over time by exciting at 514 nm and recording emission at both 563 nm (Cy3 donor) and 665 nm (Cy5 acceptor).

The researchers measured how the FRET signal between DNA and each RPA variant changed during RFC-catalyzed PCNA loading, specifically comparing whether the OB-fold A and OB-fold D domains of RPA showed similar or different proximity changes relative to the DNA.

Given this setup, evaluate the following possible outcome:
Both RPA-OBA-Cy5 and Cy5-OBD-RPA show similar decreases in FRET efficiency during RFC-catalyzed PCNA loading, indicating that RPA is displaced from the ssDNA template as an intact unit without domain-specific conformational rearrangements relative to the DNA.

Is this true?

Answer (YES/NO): NO